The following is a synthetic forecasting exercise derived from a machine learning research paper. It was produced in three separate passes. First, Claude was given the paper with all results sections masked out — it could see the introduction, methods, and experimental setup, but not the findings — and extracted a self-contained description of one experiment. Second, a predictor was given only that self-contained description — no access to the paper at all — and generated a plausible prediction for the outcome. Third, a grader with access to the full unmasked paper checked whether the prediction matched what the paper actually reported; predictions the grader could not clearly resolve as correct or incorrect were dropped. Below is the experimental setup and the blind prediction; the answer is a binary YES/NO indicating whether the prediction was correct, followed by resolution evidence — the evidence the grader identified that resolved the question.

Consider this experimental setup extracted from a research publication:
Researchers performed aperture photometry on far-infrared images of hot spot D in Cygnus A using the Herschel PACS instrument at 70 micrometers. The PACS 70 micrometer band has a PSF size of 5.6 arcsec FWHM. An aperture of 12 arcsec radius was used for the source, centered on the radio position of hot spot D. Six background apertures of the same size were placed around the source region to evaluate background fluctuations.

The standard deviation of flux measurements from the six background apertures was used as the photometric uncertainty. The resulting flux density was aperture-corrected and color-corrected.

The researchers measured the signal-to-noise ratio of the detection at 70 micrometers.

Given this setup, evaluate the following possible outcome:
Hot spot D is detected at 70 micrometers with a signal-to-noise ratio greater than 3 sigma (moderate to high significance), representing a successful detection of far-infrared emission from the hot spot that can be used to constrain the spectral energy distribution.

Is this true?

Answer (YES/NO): NO